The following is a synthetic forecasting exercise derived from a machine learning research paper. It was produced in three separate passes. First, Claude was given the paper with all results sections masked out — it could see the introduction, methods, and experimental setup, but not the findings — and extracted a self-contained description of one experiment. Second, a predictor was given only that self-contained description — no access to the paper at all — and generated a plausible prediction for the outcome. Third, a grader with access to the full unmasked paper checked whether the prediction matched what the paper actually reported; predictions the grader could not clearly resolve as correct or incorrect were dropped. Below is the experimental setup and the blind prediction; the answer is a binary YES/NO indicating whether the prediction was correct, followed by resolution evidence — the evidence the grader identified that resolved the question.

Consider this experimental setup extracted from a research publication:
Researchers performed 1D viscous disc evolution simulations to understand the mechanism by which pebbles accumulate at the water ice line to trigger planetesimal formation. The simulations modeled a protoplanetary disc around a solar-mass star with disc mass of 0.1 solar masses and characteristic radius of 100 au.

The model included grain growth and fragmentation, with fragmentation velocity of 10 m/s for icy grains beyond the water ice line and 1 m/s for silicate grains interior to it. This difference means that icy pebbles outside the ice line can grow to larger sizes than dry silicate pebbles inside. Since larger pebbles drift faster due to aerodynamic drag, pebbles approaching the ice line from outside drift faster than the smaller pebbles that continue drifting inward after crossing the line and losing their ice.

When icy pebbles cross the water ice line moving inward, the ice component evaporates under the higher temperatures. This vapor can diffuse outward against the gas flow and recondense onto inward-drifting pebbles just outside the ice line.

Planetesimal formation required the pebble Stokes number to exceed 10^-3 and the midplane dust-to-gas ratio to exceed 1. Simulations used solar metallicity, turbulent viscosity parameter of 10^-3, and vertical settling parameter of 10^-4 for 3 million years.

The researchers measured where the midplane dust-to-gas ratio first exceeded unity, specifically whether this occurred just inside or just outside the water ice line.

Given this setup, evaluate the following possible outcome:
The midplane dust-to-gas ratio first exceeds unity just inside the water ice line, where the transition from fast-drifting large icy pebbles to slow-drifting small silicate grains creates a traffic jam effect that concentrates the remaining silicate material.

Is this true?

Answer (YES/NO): YES